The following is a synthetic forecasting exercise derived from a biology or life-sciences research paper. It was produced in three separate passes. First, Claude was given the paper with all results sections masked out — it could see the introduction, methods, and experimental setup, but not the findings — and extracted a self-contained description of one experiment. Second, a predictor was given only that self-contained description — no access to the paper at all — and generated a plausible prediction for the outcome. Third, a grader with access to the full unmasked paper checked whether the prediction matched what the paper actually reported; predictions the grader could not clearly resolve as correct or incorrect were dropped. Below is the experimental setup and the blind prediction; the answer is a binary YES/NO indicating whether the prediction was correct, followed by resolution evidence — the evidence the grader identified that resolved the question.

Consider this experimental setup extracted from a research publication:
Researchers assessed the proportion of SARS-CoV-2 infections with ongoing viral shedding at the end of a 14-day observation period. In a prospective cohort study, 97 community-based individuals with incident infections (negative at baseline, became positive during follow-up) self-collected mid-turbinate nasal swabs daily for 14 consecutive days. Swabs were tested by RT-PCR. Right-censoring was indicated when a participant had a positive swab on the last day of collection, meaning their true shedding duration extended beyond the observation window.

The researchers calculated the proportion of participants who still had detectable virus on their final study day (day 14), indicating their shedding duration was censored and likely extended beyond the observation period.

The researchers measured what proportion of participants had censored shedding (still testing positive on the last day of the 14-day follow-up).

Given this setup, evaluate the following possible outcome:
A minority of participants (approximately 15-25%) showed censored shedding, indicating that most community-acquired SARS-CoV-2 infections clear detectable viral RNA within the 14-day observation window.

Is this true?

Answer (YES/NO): YES